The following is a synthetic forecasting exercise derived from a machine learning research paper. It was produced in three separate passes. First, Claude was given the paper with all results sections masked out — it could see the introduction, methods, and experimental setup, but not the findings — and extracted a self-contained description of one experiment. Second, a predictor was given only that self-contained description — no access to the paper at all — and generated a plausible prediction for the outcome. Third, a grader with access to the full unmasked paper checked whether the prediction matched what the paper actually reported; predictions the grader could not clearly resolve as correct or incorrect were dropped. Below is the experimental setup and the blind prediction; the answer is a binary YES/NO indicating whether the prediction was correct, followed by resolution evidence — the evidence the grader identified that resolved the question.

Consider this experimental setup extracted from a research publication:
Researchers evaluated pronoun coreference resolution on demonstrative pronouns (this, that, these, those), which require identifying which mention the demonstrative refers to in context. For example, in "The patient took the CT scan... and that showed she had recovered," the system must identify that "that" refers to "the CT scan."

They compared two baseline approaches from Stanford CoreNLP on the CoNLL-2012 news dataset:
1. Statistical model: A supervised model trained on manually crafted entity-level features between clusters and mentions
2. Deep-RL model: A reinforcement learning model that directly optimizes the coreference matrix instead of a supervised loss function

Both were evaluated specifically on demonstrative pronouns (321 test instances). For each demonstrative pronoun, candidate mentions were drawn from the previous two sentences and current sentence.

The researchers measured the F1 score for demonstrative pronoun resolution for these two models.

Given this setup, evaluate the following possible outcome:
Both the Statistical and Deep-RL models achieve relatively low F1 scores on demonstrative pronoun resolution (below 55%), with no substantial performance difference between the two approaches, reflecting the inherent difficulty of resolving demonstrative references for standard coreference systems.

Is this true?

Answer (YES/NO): YES